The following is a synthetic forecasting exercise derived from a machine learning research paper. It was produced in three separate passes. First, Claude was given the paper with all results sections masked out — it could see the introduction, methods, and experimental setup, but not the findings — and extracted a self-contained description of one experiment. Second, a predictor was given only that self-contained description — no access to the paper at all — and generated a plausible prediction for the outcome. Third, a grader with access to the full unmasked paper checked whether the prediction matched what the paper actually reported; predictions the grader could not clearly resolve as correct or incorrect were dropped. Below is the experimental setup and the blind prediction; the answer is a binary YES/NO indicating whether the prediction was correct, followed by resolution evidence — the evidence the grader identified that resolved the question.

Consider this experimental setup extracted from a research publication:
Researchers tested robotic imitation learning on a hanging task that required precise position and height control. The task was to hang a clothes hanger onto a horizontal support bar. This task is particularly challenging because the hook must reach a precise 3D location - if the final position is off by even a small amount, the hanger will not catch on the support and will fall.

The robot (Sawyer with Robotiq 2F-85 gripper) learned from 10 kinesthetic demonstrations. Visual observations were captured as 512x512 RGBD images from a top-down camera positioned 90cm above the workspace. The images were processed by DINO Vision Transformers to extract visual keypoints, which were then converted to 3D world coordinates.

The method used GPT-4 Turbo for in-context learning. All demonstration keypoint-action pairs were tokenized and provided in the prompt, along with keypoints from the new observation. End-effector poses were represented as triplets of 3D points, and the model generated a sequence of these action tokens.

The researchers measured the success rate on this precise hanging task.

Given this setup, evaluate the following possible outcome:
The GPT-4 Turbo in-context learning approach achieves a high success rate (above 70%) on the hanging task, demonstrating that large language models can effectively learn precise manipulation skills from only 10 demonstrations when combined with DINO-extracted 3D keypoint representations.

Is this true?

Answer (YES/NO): NO